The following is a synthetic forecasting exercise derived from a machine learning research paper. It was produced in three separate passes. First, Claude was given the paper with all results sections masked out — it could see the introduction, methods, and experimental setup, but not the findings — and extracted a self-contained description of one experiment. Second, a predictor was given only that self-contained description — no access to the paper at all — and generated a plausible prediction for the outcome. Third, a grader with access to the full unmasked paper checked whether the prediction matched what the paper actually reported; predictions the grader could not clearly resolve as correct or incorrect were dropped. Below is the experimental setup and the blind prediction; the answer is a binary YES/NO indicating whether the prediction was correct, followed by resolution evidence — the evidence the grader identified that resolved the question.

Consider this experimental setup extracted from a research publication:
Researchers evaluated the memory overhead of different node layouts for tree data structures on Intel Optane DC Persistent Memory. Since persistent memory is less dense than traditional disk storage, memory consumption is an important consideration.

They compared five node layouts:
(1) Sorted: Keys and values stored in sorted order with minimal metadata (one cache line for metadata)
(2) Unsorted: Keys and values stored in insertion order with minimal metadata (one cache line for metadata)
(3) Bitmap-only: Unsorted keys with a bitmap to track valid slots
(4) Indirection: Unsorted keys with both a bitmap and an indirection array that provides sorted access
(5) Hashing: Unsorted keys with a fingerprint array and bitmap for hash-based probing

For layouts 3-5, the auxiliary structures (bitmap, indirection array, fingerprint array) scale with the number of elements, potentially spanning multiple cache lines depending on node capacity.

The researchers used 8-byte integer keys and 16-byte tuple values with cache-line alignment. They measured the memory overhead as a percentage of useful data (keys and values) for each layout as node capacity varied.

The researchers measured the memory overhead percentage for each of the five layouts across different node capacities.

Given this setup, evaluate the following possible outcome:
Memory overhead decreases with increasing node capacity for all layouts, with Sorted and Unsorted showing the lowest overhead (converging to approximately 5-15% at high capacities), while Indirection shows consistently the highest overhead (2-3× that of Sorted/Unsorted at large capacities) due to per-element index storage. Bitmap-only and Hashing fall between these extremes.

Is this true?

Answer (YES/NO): NO